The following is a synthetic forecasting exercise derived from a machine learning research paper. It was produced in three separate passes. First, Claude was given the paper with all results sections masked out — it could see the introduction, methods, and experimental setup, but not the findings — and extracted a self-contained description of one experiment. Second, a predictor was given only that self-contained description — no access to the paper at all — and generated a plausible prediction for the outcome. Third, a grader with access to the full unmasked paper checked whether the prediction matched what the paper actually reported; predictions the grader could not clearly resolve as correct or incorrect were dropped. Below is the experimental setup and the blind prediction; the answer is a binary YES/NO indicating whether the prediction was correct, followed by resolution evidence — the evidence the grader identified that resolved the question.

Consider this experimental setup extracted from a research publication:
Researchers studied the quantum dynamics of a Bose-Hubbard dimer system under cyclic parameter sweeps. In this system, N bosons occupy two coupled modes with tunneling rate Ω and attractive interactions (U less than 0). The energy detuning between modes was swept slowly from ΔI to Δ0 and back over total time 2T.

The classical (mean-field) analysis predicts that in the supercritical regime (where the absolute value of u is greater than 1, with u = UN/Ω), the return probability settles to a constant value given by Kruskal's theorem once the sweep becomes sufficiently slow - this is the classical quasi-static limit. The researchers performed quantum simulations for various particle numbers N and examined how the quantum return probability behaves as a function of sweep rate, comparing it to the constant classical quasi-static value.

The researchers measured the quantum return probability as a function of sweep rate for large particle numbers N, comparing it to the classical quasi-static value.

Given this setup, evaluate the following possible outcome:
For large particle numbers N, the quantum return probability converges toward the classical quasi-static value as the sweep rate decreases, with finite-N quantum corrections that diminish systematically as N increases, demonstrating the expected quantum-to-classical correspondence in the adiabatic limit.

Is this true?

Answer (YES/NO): NO